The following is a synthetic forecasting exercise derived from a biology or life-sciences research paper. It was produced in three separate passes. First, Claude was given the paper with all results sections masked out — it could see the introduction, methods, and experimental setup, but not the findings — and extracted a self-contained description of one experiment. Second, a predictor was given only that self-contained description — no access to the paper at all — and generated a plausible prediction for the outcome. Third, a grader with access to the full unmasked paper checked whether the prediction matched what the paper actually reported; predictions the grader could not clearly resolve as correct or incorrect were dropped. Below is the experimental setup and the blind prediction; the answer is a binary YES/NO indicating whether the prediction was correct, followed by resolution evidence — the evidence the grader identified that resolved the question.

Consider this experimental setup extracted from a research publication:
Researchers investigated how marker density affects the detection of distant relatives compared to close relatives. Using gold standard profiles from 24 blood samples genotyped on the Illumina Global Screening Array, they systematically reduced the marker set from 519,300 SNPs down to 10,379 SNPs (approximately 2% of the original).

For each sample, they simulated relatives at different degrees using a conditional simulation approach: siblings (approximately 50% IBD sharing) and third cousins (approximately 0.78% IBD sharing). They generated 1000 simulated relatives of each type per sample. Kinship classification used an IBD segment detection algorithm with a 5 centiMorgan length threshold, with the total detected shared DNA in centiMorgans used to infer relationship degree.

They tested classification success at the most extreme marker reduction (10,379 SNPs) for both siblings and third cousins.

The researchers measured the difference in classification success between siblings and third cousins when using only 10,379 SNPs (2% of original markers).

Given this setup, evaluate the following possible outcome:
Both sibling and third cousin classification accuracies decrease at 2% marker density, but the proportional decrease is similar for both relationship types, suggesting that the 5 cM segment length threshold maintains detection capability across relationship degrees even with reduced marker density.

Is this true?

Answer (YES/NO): NO